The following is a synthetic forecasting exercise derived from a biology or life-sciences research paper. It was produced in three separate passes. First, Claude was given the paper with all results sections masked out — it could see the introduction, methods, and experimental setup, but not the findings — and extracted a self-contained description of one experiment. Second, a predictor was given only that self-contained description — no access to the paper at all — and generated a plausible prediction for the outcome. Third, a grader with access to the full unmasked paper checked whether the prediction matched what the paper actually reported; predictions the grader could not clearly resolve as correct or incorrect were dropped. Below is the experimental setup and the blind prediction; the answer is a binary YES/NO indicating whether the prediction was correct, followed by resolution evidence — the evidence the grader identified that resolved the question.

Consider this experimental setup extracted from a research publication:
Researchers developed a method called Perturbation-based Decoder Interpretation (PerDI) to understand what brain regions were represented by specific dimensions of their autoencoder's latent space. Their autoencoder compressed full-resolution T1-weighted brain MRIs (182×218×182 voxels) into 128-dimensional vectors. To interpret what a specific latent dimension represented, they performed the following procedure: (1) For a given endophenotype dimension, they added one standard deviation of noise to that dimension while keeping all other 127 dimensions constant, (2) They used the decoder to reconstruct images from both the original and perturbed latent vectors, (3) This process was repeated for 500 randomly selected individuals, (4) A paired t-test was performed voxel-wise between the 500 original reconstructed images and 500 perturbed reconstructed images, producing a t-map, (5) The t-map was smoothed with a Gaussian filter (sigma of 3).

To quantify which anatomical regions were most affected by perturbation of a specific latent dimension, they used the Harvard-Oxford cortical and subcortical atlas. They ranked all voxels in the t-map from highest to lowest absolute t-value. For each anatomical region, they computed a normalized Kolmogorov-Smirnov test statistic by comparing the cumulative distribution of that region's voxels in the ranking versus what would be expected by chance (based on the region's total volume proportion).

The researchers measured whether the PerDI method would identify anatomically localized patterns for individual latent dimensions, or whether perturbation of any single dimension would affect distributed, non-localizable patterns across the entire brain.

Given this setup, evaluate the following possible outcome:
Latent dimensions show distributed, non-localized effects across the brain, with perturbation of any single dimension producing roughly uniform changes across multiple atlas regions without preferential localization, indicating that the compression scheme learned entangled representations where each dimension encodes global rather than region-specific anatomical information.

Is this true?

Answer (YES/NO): NO